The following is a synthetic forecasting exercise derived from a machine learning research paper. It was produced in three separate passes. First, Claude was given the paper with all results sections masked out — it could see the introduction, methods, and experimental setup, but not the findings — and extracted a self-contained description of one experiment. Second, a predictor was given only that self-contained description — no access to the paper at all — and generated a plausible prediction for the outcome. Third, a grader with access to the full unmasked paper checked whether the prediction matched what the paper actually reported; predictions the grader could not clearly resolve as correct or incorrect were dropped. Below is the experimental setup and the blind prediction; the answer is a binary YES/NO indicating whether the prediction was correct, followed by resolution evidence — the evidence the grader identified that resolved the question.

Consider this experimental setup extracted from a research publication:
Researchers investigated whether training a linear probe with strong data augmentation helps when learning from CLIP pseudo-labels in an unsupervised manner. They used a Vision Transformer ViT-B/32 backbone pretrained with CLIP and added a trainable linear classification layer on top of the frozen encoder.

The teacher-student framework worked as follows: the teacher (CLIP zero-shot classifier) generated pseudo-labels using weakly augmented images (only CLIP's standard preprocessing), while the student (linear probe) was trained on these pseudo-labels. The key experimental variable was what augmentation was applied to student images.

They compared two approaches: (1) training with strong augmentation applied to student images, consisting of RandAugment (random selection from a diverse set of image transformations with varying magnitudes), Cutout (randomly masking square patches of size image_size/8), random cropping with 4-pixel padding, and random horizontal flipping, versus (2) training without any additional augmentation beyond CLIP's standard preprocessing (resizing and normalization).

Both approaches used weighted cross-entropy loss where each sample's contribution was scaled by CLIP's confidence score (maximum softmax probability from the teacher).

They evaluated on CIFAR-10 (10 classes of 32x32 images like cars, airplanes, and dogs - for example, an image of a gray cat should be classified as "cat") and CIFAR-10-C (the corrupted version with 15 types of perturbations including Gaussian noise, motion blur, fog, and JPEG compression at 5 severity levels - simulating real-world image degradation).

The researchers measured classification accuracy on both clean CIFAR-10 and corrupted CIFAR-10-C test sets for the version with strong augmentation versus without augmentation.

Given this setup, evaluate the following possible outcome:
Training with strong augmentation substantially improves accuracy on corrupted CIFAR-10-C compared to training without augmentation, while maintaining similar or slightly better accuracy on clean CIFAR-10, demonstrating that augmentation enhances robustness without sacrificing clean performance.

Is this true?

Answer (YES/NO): YES